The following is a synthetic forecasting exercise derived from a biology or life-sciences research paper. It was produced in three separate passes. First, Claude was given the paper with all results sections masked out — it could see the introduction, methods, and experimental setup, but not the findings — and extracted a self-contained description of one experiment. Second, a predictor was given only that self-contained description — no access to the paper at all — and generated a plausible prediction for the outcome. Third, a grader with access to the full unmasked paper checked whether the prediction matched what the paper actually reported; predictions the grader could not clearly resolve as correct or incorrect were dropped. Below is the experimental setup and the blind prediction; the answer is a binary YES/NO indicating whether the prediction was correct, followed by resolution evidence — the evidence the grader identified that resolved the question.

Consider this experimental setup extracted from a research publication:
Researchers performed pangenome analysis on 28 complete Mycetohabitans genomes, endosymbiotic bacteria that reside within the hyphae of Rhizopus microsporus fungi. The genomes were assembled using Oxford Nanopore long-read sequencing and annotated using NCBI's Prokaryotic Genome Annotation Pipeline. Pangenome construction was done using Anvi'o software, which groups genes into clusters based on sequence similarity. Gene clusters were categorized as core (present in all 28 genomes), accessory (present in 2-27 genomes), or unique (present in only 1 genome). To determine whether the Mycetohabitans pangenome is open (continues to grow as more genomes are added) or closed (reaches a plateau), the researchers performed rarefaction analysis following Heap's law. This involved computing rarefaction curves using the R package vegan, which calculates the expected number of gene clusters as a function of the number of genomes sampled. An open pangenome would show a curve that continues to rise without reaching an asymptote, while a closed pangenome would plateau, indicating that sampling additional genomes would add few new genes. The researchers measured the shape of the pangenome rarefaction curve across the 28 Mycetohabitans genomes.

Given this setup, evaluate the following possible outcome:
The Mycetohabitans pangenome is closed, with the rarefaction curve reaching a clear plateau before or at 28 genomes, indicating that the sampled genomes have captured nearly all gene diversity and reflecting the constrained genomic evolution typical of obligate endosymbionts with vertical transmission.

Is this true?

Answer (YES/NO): NO